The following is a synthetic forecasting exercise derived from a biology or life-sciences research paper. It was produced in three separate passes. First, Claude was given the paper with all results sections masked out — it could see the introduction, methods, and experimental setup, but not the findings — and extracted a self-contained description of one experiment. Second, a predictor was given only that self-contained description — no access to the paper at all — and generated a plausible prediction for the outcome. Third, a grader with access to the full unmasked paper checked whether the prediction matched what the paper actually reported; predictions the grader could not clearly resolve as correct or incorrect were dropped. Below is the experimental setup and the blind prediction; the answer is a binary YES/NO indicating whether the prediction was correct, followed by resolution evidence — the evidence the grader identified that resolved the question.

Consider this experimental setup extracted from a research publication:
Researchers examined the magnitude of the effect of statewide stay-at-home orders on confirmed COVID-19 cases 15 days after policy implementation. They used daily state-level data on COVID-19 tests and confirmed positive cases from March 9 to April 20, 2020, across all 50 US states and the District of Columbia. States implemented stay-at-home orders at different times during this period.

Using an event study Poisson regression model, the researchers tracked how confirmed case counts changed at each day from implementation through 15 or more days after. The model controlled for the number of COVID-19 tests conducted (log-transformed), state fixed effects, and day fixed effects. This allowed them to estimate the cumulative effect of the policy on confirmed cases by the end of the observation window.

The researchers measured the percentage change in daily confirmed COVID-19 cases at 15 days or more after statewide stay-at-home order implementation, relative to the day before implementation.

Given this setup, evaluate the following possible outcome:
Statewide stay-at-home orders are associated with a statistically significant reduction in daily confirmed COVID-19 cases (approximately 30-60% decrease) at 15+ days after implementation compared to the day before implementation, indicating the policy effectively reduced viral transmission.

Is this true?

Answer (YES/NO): YES